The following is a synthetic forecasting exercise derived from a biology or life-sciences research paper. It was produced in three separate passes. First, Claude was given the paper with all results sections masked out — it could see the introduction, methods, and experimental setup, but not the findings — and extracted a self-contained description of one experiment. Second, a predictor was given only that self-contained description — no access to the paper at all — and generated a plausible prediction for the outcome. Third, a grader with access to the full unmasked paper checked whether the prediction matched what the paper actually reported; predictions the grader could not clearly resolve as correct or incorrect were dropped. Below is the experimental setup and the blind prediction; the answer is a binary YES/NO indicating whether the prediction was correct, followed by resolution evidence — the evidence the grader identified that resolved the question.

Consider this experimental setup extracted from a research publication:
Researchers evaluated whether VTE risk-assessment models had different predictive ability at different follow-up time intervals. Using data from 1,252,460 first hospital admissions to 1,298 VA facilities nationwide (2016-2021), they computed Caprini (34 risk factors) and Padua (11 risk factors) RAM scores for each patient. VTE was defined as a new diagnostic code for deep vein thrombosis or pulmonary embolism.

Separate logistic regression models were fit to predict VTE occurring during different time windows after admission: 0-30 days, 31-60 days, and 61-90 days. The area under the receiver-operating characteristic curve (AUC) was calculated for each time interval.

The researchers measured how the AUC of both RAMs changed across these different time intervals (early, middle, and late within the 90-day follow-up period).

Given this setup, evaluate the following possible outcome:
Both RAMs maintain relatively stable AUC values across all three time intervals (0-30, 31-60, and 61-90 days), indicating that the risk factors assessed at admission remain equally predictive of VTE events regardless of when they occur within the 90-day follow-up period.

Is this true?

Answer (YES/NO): YES